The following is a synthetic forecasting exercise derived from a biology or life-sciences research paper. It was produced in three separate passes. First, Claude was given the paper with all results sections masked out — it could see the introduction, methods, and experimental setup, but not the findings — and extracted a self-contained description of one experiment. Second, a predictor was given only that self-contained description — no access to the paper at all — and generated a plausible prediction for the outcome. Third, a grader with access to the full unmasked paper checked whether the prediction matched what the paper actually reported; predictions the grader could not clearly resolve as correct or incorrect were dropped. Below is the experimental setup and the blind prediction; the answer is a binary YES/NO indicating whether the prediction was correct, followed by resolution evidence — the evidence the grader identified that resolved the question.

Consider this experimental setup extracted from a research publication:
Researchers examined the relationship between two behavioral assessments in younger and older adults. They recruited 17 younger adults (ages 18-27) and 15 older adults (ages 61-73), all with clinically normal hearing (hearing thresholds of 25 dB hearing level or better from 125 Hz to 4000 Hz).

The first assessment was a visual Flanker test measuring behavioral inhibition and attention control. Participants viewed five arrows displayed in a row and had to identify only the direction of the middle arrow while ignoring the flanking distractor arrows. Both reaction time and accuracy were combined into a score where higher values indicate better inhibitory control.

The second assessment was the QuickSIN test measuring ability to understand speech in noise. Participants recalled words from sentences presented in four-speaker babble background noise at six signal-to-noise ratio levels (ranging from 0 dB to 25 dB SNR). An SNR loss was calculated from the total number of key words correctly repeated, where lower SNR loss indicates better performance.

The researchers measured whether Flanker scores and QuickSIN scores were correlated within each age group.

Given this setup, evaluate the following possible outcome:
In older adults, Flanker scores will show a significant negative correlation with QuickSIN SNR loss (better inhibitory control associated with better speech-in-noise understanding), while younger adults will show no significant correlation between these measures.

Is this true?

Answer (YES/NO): YES